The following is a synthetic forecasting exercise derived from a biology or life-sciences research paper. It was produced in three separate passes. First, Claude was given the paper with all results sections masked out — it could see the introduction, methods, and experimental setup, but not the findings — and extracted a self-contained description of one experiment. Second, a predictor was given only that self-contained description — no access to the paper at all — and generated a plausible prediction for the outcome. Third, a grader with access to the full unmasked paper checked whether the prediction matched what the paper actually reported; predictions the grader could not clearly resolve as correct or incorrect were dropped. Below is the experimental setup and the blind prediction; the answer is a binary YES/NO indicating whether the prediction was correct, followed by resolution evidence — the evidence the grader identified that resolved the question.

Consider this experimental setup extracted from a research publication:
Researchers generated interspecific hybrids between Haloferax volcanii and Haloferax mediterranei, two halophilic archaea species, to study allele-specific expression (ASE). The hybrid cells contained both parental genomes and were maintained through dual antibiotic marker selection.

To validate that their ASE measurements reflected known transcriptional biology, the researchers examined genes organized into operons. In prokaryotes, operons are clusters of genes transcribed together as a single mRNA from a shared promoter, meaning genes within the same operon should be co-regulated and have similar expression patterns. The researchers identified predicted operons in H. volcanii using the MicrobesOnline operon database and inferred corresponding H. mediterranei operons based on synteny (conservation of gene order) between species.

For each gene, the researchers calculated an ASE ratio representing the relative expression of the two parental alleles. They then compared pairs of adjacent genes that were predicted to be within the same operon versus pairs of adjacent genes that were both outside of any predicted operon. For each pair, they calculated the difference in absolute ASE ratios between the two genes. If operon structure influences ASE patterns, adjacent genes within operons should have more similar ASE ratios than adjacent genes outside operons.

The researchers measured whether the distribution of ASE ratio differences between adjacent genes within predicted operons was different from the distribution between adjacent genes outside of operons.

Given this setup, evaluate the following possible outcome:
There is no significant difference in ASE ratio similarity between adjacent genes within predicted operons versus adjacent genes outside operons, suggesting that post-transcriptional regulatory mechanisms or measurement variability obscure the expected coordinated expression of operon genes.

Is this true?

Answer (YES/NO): NO